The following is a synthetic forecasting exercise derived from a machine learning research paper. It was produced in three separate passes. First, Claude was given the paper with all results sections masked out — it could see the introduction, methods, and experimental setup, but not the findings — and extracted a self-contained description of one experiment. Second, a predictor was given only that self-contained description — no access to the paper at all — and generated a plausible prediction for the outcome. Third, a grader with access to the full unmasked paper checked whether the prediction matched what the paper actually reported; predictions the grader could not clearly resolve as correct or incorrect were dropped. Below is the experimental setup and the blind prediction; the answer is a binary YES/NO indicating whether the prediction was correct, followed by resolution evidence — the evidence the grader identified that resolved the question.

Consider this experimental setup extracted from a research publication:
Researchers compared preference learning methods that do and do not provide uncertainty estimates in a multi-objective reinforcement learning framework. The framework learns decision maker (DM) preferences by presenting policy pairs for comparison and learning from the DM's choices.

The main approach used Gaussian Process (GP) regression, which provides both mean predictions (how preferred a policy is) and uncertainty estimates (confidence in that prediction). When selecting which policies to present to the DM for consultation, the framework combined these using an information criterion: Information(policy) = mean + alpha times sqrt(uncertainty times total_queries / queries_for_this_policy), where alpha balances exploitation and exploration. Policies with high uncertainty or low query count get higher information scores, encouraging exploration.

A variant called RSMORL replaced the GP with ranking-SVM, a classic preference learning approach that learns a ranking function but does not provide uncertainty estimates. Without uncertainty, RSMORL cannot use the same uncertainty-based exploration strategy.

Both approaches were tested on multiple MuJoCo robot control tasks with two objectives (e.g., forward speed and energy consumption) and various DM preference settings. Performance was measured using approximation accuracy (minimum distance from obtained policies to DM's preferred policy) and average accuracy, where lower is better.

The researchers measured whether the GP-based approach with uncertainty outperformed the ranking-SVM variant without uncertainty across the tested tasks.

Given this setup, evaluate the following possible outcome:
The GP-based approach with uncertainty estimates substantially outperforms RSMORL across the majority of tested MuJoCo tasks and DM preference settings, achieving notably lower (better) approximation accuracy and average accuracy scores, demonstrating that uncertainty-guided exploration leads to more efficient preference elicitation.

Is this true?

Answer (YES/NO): YES